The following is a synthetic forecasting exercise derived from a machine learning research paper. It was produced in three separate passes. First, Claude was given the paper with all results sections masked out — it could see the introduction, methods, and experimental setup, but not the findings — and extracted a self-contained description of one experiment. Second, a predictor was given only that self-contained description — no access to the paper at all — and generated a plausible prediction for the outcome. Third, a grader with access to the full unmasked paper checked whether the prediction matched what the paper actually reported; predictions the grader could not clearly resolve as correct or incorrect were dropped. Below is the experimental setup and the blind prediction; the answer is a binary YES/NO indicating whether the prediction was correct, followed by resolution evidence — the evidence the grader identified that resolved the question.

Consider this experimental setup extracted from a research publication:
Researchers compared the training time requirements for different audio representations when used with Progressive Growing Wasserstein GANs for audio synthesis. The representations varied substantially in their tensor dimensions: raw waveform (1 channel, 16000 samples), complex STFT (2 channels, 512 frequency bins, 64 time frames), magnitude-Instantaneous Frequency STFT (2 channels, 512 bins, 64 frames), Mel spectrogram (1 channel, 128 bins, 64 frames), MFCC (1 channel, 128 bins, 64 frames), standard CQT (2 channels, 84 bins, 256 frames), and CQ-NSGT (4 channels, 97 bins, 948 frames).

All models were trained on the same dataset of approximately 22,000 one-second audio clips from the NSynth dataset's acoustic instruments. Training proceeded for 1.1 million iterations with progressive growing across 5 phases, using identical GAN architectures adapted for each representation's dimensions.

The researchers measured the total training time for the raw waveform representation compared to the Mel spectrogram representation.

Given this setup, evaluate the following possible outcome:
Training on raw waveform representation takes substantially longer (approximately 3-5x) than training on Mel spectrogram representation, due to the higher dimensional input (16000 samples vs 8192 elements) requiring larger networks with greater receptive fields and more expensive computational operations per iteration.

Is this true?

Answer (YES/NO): YES